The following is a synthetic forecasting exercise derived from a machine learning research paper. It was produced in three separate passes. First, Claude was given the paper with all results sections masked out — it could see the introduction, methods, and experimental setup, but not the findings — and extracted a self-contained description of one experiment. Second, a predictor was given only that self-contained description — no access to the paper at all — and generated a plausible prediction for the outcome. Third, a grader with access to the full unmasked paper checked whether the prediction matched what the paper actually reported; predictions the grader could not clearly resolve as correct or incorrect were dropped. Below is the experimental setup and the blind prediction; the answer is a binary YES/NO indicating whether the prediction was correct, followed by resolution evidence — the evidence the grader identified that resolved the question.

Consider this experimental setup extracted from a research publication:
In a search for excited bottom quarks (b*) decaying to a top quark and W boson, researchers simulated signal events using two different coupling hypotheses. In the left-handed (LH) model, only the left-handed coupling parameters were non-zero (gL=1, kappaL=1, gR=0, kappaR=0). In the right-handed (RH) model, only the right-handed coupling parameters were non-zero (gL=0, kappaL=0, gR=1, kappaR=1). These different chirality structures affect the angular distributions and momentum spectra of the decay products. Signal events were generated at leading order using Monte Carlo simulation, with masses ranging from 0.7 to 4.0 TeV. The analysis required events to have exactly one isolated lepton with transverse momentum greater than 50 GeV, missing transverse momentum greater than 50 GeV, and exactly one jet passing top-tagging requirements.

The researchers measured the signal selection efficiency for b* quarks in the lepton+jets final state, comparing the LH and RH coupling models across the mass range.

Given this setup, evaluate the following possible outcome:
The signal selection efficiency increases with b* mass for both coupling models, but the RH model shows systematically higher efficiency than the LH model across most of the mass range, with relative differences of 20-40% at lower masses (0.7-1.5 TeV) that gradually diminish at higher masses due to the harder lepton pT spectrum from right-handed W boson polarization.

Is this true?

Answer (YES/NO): NO